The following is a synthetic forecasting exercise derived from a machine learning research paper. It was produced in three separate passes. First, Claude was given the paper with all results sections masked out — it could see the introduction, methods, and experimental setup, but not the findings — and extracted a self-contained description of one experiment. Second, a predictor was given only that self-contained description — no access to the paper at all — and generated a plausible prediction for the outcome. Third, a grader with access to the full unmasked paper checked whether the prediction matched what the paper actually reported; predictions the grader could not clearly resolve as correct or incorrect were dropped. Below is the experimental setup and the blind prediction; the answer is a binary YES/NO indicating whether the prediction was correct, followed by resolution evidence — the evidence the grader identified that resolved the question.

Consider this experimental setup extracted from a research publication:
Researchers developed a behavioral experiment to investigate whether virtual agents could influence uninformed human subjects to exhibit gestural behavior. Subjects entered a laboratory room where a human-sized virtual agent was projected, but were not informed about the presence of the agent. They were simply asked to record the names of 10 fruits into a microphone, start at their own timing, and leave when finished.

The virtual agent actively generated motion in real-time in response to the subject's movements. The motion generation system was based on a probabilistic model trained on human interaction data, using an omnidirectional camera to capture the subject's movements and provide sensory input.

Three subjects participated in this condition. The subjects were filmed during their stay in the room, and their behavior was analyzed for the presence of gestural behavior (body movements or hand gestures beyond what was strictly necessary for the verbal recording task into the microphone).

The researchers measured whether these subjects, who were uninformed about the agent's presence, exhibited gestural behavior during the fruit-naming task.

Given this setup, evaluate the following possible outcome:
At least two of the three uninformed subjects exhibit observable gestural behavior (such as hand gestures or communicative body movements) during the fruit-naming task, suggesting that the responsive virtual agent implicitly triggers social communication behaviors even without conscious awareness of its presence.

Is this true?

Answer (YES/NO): NO